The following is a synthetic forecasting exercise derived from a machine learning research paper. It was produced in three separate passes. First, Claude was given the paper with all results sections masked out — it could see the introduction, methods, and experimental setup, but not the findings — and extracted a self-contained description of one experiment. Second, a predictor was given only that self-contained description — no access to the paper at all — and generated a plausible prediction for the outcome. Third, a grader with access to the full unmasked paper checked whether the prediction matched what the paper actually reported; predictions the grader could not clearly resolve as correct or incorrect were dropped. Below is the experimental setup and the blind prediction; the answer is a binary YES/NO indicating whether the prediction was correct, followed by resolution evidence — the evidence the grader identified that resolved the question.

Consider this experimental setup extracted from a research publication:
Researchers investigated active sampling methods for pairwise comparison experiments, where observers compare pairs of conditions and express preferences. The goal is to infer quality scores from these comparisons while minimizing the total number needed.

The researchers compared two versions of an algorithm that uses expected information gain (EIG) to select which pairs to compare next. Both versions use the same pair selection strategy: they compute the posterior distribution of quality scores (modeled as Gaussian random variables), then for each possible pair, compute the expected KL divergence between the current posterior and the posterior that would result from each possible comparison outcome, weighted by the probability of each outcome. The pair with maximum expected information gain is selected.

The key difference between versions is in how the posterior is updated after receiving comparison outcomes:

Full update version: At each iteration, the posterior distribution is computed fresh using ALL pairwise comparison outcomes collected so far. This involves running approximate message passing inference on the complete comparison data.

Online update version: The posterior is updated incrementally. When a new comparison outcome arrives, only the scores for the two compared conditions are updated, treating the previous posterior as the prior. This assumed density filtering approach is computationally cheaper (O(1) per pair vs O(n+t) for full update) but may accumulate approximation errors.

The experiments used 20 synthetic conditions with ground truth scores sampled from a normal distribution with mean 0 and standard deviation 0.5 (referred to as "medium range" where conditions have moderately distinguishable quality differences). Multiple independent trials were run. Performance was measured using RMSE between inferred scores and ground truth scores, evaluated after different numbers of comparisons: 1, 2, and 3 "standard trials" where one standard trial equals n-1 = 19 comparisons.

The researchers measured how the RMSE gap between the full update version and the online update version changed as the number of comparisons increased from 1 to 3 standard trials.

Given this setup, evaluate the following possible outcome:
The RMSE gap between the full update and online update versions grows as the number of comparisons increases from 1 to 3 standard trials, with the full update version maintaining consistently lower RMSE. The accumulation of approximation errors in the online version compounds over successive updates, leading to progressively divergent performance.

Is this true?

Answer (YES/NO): YES